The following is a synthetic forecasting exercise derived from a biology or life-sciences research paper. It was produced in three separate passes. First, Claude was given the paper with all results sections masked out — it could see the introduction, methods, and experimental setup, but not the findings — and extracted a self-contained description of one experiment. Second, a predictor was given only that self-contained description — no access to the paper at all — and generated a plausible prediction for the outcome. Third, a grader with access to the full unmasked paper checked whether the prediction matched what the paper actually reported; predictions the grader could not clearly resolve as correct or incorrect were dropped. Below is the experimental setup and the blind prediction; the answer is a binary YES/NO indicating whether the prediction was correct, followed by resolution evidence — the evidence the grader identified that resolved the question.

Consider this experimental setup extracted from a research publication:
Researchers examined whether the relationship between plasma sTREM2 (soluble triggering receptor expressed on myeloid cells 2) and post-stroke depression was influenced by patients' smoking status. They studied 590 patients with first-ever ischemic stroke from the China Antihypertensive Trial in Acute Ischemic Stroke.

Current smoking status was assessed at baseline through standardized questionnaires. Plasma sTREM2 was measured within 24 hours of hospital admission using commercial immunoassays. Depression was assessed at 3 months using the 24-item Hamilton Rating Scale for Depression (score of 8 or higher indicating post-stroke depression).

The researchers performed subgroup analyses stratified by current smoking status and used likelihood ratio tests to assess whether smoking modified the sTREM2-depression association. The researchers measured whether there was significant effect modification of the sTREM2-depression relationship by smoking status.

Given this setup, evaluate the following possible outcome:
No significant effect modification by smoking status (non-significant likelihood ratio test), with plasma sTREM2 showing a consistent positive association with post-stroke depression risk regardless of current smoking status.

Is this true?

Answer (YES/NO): YES